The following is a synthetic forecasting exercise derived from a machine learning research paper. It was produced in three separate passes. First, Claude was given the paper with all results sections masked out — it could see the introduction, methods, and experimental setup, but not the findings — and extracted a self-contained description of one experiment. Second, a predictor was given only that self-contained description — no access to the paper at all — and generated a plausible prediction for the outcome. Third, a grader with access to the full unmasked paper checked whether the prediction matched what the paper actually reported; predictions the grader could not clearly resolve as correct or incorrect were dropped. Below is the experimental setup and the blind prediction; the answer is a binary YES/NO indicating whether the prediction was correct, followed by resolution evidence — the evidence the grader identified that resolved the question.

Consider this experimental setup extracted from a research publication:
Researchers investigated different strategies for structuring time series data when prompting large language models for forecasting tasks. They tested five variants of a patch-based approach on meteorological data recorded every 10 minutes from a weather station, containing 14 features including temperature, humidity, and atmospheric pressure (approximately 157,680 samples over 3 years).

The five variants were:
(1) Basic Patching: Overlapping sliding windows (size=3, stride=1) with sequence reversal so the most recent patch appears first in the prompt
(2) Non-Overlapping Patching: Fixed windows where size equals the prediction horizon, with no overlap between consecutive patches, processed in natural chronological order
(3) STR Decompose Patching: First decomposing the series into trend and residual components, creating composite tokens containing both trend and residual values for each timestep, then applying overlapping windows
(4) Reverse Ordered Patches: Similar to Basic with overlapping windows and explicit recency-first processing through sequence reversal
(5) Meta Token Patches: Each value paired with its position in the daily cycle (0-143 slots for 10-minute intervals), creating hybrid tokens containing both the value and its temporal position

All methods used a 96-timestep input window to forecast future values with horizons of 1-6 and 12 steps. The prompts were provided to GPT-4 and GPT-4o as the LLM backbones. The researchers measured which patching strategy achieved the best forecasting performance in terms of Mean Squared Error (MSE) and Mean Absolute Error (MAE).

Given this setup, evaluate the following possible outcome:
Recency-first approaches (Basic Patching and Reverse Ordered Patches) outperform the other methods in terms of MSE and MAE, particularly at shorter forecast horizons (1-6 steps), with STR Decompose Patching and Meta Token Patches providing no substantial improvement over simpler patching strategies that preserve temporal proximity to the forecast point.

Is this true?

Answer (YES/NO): NO